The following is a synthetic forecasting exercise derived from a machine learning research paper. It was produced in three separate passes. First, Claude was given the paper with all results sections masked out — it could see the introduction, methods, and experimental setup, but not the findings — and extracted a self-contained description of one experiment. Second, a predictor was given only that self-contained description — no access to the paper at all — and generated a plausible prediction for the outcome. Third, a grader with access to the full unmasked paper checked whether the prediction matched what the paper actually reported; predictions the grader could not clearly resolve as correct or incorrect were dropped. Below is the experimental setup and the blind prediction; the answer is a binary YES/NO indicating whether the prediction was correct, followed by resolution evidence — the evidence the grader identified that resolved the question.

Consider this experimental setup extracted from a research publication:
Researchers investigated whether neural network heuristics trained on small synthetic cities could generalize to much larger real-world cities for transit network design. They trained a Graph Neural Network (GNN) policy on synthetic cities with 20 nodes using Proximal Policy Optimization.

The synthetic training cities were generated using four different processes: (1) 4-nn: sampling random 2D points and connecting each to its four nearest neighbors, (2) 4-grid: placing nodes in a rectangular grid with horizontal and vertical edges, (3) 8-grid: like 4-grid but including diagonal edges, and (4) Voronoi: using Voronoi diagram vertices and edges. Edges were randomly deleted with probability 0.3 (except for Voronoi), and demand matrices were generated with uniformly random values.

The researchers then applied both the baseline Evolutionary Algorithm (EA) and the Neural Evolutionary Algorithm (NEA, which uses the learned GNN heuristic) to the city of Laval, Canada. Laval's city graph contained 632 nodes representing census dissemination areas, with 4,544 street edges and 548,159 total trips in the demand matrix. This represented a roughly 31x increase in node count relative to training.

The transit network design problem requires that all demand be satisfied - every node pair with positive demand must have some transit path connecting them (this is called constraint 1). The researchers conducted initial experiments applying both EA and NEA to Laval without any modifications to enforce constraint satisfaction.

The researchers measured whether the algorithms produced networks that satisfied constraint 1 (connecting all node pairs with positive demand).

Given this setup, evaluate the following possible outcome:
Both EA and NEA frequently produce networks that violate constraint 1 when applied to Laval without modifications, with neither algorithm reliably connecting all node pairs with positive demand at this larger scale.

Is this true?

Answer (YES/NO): YES